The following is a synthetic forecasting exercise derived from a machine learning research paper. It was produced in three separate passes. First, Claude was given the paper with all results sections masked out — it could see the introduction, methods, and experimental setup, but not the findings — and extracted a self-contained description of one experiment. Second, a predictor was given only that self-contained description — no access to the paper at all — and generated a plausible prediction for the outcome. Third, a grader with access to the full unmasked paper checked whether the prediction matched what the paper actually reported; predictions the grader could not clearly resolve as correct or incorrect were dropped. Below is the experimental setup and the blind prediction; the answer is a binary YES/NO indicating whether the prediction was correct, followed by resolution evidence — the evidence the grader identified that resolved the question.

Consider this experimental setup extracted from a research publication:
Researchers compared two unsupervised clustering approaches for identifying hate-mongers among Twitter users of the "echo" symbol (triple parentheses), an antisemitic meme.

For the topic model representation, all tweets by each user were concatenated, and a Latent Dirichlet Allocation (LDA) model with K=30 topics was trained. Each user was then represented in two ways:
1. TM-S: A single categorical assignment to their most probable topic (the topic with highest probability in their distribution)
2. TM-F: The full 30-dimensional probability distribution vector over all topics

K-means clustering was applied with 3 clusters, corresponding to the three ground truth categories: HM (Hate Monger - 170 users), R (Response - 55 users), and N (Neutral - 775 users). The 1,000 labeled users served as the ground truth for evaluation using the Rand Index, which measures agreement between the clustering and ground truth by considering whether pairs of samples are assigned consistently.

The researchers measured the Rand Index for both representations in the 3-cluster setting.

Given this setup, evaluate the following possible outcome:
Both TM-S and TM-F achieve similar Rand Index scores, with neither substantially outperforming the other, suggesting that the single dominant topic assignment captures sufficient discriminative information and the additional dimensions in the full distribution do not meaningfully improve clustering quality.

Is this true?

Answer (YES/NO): NO